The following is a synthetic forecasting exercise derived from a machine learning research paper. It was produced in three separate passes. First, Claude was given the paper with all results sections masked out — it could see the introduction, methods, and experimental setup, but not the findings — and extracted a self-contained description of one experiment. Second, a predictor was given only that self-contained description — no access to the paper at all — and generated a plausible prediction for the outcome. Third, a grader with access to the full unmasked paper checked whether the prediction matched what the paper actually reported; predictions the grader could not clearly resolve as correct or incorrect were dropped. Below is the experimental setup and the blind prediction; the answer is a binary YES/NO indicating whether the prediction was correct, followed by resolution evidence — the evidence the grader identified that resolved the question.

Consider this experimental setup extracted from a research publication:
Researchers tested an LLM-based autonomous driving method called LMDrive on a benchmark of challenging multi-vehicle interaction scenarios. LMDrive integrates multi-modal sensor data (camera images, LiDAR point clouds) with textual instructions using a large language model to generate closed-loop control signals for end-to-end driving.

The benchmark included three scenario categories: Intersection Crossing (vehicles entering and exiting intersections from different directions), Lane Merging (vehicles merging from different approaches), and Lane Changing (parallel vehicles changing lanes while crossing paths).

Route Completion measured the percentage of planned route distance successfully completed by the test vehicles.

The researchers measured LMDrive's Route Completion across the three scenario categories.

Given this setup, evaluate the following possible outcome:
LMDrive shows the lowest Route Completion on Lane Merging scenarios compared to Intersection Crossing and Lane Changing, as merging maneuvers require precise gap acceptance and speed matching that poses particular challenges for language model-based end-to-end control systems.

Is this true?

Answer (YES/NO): NO